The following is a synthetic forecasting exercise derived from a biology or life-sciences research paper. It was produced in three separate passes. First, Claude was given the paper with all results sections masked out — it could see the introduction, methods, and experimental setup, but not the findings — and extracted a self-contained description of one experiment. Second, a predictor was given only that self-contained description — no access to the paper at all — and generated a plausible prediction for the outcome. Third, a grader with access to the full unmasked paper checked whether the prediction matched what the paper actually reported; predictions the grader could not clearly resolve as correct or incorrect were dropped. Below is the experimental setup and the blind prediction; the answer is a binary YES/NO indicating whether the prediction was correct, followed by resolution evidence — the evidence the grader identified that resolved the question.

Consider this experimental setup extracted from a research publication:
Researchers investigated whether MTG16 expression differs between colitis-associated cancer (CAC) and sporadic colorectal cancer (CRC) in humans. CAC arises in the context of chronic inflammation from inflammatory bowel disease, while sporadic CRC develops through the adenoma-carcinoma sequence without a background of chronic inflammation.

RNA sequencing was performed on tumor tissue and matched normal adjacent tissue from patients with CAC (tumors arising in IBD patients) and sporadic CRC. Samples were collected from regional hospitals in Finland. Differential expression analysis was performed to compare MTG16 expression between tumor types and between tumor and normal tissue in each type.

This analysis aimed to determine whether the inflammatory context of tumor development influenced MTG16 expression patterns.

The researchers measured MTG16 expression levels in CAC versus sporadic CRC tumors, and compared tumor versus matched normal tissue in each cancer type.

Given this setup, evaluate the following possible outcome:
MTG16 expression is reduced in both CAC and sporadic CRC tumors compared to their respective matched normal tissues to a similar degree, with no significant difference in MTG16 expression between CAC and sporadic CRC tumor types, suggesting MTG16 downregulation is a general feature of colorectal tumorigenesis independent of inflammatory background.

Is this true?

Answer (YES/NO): YES